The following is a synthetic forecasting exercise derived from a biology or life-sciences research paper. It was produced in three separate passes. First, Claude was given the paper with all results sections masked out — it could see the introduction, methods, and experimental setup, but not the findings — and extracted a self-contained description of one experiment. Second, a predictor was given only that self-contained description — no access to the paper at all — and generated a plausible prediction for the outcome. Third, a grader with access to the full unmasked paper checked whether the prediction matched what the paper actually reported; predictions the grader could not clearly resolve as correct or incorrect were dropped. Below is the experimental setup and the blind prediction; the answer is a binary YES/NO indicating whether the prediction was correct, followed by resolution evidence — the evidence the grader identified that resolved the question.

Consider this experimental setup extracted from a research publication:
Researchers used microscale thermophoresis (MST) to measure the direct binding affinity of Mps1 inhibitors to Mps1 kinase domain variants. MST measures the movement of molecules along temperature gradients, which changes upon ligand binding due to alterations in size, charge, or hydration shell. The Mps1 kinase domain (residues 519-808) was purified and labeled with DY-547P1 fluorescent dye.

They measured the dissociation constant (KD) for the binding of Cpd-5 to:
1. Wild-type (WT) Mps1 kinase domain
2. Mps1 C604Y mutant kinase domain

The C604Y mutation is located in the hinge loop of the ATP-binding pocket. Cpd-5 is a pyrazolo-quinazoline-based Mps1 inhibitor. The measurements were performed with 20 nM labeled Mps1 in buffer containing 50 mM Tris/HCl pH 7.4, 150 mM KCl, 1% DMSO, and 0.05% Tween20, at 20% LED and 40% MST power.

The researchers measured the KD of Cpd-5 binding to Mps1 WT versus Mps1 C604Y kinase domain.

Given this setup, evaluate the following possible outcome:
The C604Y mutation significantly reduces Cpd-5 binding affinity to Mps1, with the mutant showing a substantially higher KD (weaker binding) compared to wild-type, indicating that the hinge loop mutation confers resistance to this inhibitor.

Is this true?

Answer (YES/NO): YES